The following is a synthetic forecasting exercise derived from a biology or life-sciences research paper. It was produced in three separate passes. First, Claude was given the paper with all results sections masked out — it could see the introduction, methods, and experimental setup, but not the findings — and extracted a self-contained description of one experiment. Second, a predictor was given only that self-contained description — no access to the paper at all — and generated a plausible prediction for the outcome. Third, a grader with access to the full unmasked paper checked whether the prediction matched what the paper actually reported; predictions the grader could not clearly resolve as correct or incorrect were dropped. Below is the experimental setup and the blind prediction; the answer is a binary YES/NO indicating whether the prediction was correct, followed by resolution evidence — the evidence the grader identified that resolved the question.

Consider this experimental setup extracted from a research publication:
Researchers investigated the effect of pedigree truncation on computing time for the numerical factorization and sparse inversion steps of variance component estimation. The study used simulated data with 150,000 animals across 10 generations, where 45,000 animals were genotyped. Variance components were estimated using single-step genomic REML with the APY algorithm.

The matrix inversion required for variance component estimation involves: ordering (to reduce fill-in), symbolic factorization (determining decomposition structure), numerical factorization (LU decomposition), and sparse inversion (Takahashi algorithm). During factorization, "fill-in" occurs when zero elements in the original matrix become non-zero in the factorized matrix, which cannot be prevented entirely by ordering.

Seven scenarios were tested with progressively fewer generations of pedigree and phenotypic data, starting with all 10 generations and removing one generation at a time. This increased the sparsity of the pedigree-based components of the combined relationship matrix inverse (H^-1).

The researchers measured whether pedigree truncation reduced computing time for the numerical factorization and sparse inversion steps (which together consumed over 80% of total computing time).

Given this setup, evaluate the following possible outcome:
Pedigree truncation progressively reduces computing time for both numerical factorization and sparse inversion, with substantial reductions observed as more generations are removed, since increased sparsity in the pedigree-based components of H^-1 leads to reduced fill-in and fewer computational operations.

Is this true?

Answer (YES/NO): NO